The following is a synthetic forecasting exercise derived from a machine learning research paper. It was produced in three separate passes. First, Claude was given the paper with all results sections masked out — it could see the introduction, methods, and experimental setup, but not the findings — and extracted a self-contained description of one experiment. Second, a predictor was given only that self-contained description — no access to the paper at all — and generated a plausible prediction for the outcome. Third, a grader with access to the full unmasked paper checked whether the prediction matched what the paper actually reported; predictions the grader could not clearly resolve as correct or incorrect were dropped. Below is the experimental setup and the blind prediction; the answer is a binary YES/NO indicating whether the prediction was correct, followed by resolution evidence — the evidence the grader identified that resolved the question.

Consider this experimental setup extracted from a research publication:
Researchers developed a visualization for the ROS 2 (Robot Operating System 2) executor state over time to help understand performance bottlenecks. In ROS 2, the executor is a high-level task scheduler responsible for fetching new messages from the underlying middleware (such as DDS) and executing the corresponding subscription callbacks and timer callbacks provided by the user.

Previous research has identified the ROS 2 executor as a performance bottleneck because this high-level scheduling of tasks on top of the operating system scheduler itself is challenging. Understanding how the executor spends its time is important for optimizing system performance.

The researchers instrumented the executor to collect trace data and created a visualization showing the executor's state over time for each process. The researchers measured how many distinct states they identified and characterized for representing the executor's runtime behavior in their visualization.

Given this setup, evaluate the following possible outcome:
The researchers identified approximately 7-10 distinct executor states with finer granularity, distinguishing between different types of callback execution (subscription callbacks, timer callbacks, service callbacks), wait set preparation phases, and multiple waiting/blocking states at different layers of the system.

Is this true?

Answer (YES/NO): NO